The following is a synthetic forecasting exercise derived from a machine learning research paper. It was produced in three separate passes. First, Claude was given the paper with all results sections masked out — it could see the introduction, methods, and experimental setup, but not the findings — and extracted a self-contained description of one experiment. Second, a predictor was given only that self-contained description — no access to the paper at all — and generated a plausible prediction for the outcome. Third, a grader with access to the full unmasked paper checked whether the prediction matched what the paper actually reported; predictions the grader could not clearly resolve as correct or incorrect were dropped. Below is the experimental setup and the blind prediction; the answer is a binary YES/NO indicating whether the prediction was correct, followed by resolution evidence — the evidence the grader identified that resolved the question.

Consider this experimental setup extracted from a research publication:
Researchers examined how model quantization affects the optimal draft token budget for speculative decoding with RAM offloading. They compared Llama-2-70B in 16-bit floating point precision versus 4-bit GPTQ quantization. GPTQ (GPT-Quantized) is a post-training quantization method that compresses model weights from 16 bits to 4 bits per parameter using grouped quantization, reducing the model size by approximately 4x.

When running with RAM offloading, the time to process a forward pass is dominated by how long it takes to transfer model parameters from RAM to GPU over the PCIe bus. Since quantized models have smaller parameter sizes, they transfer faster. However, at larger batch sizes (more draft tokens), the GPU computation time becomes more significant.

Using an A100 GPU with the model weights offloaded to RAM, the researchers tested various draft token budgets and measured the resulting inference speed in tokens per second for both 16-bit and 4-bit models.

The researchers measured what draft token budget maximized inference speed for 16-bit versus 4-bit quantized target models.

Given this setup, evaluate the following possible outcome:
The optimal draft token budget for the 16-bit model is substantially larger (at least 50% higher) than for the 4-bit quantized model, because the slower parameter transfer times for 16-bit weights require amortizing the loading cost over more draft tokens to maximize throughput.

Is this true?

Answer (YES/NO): YES